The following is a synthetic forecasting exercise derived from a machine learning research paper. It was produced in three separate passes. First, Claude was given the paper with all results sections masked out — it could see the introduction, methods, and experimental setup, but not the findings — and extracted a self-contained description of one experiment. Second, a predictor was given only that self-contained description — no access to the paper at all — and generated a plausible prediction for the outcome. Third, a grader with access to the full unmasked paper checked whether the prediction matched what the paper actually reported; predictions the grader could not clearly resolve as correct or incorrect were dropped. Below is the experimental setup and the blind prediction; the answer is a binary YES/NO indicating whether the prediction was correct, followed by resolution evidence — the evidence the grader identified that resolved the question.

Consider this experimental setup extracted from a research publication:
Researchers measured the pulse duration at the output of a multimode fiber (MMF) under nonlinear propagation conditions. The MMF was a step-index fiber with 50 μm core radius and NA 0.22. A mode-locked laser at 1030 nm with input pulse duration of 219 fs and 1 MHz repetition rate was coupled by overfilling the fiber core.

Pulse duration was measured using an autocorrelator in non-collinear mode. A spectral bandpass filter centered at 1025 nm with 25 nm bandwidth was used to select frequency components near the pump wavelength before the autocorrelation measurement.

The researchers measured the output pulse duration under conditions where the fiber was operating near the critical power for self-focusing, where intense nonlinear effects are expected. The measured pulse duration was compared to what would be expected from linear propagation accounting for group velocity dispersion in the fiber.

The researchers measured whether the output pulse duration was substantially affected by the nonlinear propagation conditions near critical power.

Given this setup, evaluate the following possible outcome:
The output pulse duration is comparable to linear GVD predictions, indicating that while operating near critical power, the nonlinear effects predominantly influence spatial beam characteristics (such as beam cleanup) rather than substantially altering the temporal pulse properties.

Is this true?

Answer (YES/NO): NO